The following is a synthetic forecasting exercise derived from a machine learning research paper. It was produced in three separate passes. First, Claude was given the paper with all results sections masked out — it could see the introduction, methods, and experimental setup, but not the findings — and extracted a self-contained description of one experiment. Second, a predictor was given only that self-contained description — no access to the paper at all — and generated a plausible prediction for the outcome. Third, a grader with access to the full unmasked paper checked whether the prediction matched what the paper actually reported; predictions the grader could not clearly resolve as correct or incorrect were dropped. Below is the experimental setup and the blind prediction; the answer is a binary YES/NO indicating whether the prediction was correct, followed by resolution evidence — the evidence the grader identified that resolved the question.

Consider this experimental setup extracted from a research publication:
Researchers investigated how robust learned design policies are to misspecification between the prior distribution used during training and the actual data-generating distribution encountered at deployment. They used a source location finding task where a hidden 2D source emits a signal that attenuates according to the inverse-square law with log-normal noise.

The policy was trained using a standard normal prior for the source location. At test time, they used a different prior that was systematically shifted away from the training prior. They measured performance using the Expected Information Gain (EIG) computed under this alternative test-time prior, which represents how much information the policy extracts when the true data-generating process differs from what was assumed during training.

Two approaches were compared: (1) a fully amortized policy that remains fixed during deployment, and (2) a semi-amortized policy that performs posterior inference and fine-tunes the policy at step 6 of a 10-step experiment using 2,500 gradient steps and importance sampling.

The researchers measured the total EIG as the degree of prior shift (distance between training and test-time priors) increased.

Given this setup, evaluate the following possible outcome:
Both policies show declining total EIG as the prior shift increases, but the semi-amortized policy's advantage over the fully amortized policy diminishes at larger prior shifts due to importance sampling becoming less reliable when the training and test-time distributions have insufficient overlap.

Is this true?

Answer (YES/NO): NO